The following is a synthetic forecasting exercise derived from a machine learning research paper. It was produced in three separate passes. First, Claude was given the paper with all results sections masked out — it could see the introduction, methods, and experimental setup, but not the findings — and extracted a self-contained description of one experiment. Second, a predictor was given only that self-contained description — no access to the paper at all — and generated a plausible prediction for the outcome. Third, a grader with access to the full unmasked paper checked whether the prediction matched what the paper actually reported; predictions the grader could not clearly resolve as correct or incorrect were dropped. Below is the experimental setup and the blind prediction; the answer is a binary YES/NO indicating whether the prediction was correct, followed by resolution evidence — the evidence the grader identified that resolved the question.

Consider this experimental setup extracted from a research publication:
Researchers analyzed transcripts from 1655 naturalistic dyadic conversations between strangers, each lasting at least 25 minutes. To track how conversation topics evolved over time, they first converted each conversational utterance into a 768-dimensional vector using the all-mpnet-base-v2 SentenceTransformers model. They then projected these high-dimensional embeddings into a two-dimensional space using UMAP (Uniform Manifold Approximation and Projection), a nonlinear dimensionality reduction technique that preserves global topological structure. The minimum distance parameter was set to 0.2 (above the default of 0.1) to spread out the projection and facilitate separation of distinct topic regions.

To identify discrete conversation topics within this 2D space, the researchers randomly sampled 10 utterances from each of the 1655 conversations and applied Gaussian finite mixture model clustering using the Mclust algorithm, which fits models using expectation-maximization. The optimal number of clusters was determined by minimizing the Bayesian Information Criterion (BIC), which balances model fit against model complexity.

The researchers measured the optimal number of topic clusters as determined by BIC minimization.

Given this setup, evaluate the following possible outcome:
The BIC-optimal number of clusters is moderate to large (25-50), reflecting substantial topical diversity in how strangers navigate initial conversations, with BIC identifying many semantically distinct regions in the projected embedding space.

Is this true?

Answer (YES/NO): NO